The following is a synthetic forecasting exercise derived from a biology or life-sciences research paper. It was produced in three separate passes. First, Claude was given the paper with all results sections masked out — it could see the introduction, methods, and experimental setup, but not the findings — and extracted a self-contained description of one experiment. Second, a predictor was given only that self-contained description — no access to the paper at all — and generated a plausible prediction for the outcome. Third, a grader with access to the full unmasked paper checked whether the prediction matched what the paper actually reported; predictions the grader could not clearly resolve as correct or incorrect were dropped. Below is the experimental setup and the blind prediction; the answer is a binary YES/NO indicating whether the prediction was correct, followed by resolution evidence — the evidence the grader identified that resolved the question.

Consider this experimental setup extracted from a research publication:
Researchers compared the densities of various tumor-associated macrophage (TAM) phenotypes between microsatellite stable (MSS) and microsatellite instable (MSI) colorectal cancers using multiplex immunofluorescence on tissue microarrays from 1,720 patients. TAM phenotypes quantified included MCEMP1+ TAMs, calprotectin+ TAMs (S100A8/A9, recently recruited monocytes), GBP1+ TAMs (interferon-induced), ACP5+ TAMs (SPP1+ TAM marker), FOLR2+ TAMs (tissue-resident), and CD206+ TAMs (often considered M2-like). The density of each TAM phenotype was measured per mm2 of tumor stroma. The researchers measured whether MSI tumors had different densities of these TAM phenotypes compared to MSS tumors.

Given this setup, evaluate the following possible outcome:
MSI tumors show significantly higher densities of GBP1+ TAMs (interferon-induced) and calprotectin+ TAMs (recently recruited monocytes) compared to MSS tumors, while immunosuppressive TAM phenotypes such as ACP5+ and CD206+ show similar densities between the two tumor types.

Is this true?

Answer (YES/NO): NO